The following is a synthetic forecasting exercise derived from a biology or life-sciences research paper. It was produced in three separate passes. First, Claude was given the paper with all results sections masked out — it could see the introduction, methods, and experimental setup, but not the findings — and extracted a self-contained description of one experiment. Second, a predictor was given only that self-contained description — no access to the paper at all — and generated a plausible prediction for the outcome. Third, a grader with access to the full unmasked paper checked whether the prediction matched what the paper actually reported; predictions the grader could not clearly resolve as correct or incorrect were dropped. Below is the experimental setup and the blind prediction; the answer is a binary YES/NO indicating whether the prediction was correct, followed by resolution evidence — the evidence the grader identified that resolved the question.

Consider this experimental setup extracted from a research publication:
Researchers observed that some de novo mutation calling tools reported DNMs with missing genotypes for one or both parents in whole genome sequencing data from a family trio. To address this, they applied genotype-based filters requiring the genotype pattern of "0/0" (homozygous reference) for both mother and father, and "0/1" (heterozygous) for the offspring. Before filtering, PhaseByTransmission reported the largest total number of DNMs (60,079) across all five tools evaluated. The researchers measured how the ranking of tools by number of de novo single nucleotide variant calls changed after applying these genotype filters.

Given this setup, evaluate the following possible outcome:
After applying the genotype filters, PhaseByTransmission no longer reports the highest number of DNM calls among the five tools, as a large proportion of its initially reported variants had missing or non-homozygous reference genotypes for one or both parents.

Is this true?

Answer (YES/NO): YES